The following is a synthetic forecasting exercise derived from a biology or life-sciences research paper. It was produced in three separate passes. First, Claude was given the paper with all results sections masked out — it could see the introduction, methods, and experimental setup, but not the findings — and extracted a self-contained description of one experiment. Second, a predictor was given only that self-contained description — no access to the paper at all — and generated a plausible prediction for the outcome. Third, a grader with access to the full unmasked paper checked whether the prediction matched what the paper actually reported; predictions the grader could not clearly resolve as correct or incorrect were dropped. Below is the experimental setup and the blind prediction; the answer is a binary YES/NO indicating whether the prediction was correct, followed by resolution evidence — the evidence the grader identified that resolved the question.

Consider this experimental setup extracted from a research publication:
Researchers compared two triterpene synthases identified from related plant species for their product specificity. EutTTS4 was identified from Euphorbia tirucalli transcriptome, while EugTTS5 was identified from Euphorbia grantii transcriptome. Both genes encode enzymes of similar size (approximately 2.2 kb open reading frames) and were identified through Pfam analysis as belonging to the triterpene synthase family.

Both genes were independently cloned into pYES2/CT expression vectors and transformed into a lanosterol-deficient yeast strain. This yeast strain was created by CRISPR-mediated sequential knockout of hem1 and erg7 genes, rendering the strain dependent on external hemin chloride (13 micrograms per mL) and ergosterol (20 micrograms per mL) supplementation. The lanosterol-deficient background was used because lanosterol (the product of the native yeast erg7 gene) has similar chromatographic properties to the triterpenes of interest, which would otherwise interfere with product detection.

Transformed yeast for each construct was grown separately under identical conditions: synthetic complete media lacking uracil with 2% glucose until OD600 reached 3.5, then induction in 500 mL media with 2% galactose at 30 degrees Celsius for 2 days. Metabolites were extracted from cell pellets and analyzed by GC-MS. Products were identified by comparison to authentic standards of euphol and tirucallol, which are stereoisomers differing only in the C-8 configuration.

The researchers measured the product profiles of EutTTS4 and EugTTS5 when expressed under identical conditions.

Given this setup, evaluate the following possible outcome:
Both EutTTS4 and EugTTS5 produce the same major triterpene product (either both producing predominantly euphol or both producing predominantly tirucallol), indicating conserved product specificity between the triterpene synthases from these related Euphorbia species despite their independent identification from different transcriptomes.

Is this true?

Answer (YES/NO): NO